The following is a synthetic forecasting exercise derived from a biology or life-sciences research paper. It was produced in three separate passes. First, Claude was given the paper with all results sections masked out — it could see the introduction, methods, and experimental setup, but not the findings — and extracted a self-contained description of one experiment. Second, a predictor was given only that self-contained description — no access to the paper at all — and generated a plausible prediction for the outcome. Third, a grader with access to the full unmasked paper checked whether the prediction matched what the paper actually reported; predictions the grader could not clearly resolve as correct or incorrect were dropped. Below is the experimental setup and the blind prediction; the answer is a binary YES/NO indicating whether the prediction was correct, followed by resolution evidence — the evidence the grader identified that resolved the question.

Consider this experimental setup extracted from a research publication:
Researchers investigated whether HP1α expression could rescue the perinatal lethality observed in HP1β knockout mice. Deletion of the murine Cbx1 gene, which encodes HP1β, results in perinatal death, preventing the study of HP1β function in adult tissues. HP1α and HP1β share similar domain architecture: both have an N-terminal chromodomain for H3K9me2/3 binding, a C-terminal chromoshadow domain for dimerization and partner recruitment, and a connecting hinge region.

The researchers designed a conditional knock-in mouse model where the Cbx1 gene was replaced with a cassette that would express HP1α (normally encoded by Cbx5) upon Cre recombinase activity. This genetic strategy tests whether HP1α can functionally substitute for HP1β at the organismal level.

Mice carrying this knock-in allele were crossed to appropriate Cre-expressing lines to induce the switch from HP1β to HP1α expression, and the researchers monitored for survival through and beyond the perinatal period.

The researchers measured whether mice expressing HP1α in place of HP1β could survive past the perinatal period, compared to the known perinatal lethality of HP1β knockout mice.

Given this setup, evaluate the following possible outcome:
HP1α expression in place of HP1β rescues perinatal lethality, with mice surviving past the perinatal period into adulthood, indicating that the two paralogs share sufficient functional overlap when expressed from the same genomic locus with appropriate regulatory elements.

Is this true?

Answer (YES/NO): NO